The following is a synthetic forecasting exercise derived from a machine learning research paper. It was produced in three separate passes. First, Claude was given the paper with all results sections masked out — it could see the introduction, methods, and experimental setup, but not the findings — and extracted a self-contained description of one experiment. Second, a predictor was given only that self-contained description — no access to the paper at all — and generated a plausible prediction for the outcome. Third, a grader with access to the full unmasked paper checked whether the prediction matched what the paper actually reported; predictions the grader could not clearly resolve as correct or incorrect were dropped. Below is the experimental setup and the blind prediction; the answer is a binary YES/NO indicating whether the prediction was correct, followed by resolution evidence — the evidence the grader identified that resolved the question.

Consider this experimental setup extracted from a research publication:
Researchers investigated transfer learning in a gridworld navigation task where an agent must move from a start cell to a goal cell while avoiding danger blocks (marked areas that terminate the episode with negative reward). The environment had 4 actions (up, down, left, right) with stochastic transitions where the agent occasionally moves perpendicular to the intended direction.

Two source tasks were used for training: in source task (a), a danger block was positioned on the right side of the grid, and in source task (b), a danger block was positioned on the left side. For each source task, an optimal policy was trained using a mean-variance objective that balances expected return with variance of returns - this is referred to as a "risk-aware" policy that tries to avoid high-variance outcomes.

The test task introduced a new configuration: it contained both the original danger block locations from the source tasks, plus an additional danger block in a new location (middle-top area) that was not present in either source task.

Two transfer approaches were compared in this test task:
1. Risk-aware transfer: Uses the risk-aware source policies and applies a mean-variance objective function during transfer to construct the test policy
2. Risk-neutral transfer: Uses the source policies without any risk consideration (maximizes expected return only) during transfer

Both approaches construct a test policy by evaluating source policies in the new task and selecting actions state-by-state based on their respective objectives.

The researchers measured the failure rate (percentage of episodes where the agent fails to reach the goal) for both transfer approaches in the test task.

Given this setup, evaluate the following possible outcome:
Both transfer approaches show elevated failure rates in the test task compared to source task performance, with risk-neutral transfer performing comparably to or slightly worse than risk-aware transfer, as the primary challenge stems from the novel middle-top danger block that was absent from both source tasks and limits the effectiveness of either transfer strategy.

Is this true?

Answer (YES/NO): NO